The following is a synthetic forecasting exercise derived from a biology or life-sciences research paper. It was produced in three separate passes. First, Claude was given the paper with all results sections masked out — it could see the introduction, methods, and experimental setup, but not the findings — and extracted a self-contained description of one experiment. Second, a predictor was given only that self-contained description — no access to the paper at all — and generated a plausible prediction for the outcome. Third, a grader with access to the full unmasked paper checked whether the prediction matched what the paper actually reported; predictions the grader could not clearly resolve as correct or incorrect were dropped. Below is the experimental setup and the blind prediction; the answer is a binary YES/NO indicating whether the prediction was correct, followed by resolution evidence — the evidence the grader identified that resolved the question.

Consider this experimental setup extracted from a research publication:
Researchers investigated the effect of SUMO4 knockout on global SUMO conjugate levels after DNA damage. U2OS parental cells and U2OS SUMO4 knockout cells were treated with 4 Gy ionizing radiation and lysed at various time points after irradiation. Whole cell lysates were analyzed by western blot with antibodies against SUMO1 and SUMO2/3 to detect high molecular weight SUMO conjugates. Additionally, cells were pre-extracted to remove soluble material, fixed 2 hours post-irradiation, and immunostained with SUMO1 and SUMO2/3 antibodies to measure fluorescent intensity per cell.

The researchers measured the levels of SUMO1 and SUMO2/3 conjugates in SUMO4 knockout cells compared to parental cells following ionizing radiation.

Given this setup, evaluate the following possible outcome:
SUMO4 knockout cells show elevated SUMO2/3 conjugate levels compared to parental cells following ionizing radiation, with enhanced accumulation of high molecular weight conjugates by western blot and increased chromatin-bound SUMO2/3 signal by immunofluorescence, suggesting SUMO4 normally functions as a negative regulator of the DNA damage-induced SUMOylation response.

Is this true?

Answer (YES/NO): NO